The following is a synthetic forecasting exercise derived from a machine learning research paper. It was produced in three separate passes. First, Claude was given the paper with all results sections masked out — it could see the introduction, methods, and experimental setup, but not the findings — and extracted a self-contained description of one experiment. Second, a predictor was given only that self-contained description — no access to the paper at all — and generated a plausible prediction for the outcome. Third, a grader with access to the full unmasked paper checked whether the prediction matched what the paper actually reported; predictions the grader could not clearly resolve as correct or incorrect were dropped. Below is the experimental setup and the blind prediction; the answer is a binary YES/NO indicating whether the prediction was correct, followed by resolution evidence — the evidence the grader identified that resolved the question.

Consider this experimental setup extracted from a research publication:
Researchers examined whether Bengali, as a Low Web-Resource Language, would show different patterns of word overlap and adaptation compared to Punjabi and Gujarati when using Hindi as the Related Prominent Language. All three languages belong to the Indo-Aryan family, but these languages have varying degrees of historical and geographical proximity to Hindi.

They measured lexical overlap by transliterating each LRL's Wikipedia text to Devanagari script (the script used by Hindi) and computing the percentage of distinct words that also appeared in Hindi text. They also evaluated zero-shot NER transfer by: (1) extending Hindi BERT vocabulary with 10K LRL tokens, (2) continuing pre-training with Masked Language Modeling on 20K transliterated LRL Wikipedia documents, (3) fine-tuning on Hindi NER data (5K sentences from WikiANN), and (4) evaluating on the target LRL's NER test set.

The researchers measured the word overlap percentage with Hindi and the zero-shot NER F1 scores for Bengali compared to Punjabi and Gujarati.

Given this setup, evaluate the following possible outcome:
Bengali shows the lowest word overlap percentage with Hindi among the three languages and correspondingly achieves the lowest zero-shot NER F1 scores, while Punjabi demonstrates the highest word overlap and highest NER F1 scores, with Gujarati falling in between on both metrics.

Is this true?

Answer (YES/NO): NO